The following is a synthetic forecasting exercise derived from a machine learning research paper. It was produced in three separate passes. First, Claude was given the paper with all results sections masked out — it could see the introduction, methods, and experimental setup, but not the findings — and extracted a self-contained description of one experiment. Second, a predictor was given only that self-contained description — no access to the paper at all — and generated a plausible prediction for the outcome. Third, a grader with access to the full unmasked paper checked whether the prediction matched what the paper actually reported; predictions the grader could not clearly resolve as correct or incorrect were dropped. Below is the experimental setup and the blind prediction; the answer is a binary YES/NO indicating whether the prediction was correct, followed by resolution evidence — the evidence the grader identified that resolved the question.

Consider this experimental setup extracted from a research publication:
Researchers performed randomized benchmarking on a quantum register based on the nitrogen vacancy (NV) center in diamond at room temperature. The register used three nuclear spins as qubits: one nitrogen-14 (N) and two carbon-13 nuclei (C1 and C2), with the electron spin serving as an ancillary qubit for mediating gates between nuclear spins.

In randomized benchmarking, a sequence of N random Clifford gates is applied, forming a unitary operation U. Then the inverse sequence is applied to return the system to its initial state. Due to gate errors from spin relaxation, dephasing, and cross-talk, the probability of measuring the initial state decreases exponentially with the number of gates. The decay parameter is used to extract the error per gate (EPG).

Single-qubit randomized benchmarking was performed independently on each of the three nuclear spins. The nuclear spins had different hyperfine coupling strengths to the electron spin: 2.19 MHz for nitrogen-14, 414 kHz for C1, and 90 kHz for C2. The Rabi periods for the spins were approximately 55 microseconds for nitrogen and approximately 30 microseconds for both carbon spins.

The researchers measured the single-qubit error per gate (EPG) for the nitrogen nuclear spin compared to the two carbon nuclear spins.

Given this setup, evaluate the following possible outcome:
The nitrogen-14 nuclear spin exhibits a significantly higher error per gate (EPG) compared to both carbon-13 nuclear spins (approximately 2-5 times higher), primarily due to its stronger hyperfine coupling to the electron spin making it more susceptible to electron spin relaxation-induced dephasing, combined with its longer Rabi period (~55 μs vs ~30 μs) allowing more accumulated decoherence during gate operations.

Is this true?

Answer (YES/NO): NO